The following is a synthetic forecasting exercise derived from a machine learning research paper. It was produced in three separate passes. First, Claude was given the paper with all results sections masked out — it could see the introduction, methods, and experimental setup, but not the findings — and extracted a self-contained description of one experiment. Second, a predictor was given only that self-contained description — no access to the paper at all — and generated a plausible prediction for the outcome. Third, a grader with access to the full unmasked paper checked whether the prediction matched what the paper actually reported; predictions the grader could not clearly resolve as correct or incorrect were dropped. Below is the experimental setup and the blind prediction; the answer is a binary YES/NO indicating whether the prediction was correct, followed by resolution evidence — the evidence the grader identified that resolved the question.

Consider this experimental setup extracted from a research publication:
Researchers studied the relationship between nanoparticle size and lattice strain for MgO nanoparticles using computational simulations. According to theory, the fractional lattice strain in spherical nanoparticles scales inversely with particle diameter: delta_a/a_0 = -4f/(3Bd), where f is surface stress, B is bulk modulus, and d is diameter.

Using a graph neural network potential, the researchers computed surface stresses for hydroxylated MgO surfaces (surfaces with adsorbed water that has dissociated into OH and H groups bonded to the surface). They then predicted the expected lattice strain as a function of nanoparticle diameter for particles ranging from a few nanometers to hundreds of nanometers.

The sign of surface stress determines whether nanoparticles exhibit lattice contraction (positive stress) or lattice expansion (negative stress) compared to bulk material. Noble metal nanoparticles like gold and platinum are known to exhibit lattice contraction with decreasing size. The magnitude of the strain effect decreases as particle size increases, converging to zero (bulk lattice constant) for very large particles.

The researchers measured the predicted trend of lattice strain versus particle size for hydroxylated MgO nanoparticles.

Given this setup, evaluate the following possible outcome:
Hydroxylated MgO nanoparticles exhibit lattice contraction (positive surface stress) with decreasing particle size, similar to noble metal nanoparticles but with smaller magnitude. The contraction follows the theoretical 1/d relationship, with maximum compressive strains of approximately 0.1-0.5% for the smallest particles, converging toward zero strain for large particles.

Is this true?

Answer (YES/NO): NO